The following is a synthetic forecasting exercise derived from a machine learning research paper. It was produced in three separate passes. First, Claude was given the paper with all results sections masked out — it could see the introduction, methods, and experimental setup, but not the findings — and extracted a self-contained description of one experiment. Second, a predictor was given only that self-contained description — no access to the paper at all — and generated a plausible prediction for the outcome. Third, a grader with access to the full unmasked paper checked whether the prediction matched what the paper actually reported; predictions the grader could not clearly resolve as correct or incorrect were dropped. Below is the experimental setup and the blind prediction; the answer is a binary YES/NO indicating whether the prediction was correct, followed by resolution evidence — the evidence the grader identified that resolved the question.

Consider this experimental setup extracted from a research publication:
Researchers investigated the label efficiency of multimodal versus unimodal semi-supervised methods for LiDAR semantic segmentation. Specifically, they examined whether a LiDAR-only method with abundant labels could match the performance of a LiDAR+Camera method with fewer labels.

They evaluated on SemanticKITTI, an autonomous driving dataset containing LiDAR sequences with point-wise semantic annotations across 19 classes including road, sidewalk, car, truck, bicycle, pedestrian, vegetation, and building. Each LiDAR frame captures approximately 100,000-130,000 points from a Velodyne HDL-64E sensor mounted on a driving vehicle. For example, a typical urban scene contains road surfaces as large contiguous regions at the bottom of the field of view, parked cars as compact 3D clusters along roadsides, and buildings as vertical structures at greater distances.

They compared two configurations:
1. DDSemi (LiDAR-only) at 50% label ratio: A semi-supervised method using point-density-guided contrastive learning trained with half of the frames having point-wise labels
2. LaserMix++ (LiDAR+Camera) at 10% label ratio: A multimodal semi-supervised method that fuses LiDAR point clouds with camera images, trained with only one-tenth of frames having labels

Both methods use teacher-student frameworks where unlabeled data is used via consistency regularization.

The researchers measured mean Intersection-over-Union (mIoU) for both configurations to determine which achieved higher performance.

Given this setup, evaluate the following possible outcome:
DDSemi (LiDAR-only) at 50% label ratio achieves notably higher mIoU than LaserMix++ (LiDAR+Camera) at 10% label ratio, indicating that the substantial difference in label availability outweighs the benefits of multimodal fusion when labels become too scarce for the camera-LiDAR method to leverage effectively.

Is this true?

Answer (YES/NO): NO